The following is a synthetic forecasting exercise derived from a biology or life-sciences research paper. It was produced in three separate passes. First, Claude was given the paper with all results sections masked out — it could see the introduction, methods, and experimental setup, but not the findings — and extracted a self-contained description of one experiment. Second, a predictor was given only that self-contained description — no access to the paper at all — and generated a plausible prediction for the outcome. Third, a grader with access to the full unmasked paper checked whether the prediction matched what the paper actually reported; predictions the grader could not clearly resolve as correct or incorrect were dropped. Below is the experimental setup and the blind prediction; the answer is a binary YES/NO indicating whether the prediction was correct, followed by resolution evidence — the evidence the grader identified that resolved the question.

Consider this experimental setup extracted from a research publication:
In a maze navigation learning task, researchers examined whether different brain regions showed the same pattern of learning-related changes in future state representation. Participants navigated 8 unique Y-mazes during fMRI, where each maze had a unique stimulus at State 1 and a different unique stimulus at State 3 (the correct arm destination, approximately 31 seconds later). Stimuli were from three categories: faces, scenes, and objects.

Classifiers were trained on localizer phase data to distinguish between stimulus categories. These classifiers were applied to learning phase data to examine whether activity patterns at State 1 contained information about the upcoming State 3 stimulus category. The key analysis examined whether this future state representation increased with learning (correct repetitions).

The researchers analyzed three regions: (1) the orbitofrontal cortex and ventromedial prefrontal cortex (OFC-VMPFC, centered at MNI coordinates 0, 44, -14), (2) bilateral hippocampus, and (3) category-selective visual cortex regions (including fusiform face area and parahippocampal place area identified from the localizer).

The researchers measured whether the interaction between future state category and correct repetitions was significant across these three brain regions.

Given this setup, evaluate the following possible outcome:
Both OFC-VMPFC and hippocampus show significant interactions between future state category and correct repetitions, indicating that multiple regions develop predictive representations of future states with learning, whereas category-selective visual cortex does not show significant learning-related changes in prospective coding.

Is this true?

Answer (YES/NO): NO